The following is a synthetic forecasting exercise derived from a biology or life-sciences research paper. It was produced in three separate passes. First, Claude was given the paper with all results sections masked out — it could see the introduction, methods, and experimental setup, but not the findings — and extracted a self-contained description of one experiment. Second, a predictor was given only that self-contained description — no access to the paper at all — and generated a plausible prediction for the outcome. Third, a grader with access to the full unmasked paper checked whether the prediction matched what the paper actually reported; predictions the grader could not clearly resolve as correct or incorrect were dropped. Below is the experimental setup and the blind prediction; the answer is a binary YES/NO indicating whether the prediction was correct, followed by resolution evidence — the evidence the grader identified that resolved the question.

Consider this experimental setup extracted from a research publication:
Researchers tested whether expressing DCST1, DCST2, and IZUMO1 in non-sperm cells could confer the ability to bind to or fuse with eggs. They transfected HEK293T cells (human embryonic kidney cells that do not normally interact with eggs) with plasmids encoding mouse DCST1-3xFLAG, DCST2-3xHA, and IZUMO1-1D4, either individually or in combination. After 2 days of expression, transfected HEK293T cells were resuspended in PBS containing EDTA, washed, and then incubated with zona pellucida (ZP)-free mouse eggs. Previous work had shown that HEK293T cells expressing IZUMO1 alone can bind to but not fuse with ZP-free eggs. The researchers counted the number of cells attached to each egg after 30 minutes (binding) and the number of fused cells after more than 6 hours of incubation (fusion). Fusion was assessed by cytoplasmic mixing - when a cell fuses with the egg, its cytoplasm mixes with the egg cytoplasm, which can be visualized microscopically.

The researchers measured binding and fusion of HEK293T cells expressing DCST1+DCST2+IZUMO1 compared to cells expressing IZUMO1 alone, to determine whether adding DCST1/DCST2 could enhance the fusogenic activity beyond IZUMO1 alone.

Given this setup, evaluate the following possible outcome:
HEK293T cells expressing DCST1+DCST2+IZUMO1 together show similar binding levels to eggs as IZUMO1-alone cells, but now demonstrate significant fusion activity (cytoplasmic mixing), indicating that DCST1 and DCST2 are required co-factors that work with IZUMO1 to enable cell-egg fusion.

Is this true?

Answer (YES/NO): NO